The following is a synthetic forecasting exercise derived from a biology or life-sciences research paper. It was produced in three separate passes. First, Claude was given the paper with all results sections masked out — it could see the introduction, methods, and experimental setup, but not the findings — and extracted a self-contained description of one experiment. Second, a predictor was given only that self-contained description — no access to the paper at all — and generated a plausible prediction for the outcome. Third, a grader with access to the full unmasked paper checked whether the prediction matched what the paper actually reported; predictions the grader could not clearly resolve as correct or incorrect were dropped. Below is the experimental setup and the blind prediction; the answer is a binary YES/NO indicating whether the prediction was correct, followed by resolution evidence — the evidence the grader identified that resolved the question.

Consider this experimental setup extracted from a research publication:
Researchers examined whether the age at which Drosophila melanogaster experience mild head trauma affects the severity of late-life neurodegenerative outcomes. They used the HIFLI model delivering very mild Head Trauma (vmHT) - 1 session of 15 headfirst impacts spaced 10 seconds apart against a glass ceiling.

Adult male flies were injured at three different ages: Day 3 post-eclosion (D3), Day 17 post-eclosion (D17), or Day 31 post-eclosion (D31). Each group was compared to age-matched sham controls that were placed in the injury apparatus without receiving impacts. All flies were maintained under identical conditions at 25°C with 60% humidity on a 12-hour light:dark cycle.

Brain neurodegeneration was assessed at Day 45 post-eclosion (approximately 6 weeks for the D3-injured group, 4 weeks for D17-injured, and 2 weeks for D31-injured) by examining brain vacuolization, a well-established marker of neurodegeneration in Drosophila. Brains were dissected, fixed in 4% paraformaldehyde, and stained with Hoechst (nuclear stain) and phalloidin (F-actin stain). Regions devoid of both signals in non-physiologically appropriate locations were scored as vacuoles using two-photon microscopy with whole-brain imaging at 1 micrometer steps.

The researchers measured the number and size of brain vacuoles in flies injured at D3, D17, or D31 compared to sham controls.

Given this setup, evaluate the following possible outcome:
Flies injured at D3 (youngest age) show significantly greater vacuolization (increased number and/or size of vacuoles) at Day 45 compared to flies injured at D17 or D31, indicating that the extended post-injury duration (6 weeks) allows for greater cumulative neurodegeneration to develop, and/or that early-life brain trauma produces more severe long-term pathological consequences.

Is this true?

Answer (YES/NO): NO